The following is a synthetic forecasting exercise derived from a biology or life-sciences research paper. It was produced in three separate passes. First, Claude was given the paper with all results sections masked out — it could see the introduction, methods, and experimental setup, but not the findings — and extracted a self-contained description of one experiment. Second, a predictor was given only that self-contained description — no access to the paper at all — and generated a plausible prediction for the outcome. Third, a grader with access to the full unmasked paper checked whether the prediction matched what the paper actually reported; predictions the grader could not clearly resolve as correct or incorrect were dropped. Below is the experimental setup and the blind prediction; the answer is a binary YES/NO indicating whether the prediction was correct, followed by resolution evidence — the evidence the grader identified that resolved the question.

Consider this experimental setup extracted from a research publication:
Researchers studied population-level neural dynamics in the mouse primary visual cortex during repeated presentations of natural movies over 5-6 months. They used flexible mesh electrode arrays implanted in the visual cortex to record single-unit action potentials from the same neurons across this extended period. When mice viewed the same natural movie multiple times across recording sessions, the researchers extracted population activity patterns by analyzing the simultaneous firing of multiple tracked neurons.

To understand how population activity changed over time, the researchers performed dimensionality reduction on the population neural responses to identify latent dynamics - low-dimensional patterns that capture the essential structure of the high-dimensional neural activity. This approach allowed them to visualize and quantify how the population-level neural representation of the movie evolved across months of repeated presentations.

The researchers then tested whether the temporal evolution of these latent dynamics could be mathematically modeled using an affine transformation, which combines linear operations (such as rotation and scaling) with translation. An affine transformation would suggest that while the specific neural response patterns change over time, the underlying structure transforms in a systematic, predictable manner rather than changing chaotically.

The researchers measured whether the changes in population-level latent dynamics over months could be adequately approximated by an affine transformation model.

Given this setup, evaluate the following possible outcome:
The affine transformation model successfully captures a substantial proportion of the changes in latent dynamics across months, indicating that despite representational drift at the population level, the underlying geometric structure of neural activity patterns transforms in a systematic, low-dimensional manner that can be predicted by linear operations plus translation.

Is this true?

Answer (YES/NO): YES